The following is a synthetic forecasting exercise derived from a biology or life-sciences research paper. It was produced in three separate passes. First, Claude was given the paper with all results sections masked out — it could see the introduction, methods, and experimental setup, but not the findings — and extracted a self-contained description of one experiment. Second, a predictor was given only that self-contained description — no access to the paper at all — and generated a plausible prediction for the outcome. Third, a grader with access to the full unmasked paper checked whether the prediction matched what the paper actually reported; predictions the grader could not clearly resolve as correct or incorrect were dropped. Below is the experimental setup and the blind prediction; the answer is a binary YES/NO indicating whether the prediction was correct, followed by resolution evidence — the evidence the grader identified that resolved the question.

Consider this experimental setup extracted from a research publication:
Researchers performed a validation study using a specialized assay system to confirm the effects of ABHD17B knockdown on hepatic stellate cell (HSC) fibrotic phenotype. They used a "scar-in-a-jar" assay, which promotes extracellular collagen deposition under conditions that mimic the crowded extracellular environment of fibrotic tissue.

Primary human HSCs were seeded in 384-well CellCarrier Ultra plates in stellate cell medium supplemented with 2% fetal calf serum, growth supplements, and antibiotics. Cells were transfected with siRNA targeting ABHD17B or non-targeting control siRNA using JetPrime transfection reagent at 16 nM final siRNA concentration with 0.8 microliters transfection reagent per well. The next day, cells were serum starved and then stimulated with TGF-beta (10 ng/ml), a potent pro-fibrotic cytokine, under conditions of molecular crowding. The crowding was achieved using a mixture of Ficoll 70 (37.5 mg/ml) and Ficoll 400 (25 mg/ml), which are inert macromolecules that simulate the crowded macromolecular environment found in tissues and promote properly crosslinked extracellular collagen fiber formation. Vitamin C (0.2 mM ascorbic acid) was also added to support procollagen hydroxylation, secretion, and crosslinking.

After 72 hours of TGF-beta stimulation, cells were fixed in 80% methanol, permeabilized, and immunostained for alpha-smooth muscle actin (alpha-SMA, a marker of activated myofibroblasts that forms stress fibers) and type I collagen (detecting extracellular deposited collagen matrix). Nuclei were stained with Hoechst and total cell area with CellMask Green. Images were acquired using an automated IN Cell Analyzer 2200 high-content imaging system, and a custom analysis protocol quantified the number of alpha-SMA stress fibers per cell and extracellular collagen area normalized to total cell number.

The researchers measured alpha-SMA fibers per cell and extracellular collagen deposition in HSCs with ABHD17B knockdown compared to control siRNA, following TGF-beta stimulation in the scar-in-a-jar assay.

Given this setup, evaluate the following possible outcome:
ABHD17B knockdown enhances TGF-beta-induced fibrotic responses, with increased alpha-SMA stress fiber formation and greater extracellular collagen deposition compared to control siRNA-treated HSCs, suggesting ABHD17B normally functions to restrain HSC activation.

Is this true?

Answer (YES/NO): NO